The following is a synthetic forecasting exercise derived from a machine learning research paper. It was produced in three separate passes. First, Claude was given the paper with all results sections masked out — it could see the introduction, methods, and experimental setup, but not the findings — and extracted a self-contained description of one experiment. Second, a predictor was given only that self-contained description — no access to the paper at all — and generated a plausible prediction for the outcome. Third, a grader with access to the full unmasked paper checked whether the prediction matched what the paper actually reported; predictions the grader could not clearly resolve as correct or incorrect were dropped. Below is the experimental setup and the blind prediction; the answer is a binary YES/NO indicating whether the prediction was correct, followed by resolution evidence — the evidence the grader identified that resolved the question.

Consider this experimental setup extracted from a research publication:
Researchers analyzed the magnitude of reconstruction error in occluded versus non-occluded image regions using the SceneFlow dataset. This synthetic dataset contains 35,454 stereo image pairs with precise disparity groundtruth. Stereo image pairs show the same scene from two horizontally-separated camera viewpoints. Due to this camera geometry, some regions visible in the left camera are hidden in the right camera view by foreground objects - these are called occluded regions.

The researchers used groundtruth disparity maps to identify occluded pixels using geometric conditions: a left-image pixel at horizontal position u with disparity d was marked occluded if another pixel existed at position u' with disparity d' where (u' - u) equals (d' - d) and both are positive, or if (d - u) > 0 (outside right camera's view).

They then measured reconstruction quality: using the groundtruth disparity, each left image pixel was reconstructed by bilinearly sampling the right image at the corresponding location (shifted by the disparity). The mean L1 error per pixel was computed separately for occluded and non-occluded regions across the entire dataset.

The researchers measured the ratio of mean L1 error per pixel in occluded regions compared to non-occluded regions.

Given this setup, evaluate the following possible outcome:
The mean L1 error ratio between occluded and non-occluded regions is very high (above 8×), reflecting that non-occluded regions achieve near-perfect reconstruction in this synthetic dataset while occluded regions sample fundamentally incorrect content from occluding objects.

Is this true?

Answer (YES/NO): YES